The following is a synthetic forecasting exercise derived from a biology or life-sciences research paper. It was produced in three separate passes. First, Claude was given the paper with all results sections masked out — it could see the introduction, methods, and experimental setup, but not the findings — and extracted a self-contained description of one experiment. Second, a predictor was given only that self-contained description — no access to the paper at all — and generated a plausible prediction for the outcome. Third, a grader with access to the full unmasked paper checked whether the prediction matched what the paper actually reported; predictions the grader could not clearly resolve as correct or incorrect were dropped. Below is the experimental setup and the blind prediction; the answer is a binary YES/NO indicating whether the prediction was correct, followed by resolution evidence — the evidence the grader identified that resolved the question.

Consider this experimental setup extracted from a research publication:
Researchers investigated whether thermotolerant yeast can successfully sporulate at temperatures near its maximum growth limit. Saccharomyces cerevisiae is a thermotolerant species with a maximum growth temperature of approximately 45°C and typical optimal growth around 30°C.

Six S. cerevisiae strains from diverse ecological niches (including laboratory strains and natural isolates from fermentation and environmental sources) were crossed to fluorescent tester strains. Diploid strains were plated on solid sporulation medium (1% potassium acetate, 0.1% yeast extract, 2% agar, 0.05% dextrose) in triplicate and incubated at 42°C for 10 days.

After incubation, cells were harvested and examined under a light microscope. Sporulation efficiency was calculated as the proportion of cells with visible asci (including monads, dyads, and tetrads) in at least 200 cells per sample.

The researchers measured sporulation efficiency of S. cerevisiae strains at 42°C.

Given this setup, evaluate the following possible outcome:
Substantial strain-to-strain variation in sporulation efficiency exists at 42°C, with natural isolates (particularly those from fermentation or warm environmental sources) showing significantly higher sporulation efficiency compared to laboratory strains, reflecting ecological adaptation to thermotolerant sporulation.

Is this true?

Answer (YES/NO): NO